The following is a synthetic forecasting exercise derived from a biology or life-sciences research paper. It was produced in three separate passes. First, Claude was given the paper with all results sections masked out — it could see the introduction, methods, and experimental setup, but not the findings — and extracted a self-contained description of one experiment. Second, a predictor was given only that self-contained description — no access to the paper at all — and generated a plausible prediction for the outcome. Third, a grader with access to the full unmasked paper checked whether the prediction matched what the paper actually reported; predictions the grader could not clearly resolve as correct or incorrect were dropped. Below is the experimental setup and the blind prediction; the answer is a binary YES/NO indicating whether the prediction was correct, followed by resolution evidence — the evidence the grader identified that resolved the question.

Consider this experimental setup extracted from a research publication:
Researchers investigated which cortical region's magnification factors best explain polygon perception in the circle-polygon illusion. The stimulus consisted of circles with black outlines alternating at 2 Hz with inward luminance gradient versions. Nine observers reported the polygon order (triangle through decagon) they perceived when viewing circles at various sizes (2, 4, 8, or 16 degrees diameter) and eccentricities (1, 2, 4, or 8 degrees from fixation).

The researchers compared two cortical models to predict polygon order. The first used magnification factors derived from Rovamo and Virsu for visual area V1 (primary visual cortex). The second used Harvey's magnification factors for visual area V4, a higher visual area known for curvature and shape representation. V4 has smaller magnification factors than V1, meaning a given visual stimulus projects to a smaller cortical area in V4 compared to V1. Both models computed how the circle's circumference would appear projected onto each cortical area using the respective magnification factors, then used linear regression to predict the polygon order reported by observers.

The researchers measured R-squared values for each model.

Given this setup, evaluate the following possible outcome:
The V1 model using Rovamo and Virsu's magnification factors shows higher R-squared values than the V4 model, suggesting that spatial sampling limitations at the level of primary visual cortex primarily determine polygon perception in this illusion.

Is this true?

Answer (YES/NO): YES